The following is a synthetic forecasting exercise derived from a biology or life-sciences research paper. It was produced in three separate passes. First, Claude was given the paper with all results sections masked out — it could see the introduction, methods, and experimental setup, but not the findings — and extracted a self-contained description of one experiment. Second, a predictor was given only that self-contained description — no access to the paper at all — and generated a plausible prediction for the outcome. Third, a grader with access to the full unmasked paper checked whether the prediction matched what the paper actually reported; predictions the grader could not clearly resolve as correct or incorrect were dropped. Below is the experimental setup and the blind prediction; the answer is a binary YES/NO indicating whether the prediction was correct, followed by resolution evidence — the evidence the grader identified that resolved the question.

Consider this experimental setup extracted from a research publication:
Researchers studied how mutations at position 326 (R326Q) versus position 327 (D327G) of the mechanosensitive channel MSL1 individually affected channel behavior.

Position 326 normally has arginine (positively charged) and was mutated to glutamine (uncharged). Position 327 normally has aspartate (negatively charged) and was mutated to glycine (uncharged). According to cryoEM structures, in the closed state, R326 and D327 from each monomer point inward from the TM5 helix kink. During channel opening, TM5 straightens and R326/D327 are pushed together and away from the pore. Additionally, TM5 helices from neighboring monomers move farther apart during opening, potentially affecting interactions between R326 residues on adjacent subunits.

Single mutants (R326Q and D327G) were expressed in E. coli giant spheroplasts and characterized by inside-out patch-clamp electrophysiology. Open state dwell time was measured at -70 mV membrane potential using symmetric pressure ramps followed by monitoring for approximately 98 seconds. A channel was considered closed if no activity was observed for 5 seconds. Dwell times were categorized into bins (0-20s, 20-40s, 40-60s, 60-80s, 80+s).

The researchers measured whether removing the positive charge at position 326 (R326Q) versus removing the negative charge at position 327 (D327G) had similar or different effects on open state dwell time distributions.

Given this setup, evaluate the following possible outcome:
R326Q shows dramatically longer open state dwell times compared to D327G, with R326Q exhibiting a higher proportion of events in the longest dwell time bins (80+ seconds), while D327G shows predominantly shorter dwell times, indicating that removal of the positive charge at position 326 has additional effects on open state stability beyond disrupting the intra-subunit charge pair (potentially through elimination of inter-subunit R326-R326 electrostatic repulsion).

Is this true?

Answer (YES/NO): NO